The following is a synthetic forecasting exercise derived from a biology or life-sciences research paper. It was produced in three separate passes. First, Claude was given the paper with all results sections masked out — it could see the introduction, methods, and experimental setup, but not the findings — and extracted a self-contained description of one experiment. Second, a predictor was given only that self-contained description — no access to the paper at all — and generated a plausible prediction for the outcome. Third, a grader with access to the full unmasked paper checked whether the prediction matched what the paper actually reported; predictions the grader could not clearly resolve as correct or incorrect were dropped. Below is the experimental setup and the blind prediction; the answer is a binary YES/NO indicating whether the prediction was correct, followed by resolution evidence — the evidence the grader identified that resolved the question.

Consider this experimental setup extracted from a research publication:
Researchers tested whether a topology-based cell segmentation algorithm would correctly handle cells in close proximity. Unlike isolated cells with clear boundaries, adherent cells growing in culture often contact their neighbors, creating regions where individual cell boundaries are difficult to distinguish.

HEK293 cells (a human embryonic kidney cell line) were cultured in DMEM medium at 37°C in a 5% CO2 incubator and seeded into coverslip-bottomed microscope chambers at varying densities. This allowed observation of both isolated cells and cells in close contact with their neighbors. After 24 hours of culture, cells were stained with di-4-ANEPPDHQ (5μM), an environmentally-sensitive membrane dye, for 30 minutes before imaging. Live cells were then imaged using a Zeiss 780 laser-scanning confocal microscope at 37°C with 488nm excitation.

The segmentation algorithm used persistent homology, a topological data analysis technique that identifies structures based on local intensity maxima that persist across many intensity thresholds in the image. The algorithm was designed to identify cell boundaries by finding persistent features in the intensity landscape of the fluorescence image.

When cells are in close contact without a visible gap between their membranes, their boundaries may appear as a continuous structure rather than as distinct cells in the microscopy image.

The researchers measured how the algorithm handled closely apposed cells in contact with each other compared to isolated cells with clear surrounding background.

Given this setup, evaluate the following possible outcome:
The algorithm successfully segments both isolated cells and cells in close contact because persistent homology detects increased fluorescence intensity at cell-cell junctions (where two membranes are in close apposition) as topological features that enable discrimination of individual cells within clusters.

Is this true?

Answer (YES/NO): NO